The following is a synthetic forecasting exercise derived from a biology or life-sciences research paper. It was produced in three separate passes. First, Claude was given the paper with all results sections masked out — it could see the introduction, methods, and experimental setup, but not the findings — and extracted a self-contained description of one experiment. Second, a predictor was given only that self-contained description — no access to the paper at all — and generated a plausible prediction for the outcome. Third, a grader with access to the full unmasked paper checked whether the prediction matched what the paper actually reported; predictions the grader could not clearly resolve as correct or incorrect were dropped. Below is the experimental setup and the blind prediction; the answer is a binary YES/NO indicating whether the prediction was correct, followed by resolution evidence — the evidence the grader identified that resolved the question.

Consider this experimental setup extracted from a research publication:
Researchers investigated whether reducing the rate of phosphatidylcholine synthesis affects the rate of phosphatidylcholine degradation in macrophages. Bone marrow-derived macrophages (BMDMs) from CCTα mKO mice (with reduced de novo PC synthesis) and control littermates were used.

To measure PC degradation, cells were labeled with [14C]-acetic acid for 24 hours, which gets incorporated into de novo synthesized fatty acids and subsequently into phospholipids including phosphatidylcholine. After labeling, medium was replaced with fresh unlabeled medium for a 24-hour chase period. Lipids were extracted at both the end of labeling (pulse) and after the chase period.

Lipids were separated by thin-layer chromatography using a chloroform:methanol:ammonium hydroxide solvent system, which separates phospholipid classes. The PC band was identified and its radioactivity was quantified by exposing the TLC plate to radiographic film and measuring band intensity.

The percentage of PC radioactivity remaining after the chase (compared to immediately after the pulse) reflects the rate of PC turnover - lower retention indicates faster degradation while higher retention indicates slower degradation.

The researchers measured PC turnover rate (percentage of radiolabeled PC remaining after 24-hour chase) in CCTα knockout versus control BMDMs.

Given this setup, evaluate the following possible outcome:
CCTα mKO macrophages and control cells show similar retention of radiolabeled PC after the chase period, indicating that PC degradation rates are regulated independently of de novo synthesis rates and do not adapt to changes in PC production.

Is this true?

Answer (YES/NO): NO